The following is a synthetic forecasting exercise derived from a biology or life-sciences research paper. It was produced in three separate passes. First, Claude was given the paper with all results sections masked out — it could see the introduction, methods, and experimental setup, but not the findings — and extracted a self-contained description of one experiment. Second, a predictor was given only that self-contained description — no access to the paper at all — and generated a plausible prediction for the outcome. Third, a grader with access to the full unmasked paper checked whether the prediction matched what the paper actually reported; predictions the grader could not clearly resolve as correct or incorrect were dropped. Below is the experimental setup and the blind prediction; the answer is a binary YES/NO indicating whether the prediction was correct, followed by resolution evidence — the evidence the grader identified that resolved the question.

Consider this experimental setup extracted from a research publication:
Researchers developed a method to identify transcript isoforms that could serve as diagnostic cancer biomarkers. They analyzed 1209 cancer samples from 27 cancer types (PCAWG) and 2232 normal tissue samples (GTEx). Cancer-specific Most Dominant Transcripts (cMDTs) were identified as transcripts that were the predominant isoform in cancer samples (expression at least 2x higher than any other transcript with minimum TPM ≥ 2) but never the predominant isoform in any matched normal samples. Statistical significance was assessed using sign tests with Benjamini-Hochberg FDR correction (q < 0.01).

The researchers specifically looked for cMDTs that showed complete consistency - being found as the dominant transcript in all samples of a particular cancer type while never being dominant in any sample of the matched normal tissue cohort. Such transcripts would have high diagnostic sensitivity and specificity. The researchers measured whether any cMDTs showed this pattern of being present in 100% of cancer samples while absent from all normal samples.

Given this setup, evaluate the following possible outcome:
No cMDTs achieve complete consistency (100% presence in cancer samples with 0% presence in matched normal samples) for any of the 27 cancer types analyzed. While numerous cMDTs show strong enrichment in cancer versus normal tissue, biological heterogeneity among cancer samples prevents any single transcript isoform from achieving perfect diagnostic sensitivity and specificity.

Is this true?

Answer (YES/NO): NO